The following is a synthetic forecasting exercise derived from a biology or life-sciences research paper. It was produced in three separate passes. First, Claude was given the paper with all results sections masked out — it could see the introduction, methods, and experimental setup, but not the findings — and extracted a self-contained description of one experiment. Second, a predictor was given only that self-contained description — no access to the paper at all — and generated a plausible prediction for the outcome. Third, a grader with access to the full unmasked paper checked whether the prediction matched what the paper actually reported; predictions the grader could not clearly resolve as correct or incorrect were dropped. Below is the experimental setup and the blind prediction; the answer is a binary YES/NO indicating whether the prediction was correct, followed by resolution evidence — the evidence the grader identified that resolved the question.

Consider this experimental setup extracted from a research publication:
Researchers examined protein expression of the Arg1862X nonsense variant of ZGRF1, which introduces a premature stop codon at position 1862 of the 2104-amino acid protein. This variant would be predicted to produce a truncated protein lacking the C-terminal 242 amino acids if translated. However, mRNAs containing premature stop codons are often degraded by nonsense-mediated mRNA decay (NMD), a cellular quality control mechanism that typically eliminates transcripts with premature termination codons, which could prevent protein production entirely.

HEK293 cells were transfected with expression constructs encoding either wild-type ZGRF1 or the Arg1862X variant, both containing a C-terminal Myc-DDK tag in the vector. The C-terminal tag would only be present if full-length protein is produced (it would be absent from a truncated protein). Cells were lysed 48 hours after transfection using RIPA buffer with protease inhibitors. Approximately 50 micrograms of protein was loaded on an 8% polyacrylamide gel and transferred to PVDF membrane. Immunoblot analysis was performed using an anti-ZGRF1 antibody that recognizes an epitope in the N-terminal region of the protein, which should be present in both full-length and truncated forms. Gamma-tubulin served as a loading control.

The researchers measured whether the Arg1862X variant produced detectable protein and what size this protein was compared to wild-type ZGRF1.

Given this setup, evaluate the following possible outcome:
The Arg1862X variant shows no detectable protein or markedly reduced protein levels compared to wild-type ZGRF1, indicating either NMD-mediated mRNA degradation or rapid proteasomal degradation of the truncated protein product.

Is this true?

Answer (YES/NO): NO